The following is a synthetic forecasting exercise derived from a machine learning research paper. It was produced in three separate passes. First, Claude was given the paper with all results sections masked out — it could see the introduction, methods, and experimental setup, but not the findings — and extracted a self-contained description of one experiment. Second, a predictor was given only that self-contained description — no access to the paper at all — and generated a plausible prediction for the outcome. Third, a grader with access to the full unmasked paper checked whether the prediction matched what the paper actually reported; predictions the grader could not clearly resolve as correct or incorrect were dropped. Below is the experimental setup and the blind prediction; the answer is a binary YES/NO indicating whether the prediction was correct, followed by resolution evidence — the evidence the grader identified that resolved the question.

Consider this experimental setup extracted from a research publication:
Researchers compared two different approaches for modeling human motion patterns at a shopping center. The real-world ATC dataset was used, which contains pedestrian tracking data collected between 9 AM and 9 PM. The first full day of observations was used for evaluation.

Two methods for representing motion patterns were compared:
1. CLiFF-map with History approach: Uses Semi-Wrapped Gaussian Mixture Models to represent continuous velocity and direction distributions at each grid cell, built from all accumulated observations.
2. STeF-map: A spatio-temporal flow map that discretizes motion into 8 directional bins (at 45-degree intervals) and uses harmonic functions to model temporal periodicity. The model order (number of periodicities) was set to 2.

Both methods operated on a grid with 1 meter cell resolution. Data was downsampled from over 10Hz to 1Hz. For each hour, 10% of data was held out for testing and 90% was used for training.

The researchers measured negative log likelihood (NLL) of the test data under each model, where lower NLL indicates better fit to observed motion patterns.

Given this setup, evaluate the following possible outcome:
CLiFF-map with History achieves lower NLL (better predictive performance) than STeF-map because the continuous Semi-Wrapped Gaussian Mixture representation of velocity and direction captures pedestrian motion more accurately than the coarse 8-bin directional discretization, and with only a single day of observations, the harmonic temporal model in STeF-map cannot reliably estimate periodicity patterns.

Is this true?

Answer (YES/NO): YES